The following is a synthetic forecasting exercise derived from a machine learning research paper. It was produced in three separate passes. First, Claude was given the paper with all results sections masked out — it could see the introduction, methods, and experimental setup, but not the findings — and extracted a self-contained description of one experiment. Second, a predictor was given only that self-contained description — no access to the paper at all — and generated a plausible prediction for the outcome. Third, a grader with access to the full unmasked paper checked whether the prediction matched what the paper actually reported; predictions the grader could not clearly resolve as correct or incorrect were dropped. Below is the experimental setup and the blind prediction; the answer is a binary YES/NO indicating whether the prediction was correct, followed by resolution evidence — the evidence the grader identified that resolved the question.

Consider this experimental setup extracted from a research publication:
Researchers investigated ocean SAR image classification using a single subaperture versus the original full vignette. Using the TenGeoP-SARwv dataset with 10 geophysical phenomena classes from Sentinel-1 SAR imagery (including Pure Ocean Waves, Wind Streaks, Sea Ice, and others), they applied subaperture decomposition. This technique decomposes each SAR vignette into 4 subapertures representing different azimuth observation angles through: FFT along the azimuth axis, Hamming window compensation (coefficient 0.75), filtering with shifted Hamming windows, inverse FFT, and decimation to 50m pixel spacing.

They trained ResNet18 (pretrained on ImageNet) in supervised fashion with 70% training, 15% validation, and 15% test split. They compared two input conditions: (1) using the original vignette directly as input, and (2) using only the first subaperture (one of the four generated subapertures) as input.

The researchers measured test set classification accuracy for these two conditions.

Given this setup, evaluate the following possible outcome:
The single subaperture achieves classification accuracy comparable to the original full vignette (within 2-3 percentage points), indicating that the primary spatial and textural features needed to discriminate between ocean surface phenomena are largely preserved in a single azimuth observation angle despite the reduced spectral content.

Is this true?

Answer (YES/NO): NO